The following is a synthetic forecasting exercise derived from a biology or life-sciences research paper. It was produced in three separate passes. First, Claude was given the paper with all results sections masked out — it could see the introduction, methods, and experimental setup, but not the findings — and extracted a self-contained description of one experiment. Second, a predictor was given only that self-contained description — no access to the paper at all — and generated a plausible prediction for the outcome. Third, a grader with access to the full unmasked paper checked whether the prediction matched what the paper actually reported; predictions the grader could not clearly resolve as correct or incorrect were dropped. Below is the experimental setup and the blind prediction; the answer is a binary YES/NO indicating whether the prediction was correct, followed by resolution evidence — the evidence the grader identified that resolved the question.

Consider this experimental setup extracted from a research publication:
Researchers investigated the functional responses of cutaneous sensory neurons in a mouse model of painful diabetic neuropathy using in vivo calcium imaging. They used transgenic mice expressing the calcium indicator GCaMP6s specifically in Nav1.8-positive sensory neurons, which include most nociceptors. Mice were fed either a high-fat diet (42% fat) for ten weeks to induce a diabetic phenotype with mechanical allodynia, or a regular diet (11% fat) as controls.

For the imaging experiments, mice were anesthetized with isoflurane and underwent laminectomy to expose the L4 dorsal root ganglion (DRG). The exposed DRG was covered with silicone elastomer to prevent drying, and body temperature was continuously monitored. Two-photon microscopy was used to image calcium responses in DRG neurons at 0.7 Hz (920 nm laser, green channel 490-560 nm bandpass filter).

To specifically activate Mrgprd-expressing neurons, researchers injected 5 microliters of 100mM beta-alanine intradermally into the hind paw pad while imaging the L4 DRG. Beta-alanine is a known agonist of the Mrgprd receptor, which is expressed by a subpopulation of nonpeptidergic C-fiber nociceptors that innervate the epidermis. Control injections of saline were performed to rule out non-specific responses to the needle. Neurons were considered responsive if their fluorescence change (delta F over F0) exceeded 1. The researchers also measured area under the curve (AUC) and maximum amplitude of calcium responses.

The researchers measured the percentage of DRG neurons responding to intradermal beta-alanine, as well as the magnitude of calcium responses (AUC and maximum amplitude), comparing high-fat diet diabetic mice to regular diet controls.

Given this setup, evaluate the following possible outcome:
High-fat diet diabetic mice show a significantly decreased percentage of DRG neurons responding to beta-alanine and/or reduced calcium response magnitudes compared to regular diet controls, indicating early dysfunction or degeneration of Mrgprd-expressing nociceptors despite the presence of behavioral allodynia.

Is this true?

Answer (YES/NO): NO